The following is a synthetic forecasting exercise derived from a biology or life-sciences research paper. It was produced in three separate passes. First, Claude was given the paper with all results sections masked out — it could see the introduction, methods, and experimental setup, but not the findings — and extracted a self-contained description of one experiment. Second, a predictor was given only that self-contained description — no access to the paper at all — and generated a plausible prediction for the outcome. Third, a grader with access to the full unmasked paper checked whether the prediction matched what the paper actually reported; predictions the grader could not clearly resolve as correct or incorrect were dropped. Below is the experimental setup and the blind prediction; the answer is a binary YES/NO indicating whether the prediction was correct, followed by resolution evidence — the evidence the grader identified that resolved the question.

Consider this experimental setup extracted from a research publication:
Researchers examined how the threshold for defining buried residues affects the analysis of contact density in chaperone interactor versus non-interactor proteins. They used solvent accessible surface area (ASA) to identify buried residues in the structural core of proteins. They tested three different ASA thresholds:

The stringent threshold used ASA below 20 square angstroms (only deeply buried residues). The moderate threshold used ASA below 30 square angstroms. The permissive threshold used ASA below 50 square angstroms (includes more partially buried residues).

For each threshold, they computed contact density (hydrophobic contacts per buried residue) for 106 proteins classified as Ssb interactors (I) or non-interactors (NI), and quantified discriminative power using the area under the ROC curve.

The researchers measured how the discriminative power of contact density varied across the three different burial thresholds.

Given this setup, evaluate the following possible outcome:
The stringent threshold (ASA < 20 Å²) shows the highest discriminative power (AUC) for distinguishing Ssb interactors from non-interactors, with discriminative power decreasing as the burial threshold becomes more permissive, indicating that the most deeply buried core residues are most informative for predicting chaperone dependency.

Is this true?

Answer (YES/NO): YES